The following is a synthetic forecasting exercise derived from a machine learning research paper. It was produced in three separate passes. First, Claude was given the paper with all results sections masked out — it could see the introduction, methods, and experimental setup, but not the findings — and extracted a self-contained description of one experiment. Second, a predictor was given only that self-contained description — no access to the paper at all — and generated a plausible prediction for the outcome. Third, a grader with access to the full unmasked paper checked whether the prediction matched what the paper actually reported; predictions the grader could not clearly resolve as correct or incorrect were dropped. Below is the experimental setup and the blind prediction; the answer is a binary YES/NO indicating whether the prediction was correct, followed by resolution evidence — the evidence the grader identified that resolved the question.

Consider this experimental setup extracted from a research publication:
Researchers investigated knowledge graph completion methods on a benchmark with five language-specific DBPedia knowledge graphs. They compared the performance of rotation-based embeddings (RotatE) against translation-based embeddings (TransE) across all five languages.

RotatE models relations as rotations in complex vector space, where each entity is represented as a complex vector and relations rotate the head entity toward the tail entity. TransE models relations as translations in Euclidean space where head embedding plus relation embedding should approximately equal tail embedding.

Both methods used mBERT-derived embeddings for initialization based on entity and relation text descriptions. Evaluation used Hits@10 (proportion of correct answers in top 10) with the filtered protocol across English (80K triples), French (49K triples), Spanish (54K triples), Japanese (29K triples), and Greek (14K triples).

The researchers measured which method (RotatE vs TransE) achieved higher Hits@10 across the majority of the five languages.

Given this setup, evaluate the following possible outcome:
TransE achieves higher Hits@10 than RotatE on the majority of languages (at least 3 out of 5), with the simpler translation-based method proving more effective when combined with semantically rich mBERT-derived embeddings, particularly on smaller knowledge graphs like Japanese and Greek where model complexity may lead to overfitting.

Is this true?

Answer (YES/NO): NO